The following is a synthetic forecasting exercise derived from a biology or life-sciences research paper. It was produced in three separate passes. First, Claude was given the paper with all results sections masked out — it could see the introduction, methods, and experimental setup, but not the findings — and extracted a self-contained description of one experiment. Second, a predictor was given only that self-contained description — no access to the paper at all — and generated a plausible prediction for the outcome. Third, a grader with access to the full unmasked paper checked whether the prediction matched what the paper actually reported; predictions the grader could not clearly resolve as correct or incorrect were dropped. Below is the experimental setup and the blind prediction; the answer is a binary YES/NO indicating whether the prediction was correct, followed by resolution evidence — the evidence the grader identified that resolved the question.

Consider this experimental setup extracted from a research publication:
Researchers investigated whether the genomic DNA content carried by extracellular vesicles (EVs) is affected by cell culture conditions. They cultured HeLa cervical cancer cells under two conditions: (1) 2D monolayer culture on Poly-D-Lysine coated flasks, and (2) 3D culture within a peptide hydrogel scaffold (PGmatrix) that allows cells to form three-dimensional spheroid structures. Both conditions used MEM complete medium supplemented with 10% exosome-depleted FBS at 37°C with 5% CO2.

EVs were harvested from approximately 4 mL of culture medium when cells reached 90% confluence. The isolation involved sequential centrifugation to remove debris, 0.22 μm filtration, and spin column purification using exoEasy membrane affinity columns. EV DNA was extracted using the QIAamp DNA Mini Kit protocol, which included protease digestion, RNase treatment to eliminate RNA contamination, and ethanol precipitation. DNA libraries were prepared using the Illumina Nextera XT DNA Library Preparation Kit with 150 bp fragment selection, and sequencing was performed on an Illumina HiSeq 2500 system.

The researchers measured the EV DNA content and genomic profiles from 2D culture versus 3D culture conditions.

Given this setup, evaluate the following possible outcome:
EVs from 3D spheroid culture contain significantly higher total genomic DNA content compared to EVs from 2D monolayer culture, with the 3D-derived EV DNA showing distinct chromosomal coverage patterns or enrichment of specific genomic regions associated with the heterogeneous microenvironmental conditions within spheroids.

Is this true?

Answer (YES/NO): NO